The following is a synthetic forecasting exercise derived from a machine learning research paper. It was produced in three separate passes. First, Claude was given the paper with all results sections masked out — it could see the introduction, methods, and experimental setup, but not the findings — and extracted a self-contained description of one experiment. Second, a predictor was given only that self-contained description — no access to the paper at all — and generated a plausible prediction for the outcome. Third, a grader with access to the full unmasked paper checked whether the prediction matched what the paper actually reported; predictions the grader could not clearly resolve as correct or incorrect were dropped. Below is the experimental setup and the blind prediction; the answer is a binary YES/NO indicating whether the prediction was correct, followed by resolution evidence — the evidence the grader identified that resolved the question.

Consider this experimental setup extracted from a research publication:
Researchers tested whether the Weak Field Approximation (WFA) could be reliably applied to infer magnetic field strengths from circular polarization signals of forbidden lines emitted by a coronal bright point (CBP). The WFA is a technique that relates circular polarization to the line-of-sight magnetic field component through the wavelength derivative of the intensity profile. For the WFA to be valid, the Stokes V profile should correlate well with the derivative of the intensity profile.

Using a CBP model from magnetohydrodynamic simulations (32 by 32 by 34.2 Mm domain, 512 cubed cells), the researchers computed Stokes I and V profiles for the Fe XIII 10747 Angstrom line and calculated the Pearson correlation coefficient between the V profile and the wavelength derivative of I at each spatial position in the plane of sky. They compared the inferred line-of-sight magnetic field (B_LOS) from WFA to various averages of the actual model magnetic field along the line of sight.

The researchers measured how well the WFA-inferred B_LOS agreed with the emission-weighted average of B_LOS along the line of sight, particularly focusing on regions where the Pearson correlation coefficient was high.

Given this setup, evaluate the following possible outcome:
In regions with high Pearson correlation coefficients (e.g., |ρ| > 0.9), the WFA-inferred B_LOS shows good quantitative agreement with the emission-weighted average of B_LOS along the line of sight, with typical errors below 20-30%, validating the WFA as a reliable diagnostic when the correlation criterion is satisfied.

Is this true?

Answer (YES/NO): YES